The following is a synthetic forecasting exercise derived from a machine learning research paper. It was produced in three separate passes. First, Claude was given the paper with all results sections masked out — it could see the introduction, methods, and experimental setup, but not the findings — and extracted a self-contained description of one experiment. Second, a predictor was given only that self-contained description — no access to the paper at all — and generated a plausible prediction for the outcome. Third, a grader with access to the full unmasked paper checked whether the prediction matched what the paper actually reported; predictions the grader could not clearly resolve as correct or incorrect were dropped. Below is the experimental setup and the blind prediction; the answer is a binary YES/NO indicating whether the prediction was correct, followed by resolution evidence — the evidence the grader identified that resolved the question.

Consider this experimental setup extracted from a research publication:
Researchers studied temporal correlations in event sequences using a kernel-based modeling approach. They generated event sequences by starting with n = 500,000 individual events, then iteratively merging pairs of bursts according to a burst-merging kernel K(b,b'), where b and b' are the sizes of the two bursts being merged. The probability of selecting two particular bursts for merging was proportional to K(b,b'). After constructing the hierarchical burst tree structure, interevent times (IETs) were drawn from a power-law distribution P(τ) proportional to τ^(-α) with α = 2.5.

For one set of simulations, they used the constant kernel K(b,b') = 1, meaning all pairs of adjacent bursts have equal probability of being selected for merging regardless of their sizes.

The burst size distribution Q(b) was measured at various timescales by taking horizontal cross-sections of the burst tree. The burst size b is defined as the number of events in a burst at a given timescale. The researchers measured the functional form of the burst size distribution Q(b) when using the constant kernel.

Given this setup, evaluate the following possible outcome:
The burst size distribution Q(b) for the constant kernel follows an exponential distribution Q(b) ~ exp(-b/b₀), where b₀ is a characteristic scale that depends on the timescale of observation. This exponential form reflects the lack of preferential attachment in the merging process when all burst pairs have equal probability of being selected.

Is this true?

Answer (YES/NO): YES